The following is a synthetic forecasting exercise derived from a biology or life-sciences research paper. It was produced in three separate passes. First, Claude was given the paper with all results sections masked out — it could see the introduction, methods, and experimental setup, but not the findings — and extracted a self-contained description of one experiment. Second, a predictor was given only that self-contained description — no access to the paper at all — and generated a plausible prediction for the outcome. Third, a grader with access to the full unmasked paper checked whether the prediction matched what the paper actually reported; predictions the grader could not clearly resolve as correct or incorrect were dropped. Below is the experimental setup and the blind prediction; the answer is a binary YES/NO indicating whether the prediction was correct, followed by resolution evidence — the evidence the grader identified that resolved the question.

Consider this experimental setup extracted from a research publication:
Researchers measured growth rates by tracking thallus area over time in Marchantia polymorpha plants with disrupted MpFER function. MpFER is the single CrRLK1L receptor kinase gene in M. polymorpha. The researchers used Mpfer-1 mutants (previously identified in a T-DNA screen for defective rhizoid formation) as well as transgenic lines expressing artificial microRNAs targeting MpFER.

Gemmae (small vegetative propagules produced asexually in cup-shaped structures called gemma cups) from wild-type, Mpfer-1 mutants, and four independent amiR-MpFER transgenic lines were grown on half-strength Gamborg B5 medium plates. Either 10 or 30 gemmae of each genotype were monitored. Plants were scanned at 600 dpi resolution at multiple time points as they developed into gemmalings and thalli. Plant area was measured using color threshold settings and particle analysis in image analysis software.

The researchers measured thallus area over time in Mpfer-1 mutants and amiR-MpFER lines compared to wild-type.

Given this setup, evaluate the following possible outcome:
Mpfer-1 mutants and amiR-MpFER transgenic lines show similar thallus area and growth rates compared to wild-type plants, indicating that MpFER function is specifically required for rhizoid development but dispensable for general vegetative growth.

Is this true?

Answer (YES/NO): NO